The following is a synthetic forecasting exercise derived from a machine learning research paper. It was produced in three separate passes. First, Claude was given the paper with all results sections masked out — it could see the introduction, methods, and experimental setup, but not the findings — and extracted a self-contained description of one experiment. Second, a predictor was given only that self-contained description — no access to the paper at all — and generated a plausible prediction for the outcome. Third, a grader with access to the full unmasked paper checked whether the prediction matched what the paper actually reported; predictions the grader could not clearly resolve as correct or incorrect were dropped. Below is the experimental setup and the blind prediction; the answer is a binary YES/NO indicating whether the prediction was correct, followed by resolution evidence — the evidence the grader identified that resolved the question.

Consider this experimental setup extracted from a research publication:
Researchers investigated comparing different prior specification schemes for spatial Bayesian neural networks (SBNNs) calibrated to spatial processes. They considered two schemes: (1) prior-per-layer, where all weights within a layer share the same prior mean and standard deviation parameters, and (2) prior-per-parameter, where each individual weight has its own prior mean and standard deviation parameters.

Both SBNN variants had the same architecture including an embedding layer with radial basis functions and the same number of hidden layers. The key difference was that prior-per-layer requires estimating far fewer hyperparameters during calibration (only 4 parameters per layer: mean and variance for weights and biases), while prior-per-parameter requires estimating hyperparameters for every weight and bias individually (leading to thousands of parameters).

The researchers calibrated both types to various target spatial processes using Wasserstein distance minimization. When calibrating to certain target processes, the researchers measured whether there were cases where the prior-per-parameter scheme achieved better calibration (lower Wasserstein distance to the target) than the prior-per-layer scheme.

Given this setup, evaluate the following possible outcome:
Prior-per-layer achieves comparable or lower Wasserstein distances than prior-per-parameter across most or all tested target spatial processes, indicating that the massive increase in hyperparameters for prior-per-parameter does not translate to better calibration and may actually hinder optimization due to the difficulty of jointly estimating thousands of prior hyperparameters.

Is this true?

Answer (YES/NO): NO